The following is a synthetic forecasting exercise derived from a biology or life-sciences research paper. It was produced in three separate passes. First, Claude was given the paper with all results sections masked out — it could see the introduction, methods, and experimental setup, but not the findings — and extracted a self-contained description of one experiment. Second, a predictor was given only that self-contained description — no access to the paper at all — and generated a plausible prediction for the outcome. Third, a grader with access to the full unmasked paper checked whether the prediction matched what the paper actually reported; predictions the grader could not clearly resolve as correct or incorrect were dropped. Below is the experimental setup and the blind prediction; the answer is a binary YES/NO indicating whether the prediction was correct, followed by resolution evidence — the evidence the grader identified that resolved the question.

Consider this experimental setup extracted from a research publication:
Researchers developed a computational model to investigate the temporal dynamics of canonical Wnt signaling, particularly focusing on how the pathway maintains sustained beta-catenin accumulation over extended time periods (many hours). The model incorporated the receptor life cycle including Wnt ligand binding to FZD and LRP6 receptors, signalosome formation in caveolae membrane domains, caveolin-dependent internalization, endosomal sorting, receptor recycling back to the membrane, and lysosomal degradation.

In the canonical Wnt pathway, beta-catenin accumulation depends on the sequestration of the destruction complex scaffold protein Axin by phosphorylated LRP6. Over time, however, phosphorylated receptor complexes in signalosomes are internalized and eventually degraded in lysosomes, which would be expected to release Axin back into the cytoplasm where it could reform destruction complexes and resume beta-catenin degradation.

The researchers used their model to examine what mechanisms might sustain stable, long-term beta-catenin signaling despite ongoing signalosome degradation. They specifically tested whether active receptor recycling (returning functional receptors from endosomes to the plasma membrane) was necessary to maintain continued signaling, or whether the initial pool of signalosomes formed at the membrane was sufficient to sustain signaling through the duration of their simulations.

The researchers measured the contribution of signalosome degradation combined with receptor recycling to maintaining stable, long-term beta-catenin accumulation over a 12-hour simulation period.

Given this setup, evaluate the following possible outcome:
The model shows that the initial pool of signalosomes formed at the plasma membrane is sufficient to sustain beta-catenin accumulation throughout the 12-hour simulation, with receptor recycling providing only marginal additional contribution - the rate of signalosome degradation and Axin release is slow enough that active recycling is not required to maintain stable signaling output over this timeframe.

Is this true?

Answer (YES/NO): NO